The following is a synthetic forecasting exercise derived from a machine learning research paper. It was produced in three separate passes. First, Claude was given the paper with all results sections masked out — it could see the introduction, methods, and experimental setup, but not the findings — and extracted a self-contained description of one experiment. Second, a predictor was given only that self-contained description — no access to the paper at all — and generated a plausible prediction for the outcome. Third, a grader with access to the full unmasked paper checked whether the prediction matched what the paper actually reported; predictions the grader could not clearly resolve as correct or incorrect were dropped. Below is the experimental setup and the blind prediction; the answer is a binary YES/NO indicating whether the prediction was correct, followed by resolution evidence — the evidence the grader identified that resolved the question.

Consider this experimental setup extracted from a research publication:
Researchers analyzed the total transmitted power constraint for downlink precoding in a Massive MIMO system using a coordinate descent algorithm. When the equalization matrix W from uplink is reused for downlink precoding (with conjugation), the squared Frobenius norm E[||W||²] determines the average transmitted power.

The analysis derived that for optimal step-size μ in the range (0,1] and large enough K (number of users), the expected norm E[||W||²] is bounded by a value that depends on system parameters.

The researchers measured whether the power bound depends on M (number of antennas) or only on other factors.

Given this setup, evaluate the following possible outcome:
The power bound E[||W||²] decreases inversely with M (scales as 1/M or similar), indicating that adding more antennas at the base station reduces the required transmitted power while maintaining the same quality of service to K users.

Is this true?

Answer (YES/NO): NO